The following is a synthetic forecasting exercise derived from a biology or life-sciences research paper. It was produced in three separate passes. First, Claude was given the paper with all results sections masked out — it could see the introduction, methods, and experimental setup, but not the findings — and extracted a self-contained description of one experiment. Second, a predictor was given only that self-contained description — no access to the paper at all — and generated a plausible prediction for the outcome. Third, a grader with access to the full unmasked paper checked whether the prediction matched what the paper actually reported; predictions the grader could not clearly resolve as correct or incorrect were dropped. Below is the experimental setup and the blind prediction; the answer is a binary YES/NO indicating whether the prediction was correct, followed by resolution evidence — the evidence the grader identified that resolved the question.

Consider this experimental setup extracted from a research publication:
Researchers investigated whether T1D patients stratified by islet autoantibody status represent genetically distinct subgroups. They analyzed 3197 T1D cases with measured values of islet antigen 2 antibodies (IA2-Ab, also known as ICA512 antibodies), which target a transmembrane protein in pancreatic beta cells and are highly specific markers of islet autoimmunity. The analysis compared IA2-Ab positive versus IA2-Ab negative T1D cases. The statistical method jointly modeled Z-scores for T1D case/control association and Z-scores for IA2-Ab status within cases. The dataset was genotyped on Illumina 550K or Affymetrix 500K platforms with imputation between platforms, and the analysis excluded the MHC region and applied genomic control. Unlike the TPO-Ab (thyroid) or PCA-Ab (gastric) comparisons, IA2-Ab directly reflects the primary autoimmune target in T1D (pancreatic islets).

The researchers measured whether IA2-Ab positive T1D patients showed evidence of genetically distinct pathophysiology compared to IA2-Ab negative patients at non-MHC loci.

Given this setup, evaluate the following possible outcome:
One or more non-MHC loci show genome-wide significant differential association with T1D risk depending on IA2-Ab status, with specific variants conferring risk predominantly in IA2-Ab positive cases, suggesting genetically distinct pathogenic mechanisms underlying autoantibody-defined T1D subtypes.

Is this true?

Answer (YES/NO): NO